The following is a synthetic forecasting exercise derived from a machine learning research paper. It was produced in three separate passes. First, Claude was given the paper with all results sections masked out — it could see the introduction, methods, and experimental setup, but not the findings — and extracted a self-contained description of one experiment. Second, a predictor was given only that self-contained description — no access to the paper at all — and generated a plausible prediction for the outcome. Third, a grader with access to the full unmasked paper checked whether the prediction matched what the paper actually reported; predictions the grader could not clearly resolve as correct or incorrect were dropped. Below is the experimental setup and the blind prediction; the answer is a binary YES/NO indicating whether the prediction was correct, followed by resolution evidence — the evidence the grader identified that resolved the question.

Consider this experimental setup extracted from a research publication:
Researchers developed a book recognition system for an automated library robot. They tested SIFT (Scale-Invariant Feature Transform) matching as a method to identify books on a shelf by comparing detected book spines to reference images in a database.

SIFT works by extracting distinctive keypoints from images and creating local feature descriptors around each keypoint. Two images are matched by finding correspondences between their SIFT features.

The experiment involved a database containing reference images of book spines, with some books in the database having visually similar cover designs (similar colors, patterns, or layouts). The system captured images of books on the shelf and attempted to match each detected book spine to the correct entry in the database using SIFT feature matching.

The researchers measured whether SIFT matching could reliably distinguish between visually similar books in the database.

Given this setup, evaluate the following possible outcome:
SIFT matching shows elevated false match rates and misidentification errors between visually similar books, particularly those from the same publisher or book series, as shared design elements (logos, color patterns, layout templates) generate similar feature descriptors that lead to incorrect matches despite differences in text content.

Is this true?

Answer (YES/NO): YES